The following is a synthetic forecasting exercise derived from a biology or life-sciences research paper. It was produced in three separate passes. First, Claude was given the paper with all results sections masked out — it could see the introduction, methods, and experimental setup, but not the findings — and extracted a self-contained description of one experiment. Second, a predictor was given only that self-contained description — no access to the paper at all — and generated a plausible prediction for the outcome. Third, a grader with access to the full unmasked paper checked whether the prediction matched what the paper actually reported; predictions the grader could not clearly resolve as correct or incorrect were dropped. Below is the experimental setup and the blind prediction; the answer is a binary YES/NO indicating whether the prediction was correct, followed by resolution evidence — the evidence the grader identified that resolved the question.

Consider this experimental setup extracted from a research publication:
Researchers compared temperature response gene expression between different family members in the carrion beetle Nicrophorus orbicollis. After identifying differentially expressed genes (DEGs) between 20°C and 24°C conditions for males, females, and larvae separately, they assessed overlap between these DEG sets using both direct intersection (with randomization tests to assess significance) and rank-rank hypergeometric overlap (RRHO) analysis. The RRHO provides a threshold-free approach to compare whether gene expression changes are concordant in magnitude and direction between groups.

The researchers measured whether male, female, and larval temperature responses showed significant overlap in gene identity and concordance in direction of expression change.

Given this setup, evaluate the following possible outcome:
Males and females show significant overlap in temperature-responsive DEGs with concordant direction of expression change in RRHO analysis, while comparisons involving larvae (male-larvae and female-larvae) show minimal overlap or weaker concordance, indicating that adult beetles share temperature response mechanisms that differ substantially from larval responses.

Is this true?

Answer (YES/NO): NO